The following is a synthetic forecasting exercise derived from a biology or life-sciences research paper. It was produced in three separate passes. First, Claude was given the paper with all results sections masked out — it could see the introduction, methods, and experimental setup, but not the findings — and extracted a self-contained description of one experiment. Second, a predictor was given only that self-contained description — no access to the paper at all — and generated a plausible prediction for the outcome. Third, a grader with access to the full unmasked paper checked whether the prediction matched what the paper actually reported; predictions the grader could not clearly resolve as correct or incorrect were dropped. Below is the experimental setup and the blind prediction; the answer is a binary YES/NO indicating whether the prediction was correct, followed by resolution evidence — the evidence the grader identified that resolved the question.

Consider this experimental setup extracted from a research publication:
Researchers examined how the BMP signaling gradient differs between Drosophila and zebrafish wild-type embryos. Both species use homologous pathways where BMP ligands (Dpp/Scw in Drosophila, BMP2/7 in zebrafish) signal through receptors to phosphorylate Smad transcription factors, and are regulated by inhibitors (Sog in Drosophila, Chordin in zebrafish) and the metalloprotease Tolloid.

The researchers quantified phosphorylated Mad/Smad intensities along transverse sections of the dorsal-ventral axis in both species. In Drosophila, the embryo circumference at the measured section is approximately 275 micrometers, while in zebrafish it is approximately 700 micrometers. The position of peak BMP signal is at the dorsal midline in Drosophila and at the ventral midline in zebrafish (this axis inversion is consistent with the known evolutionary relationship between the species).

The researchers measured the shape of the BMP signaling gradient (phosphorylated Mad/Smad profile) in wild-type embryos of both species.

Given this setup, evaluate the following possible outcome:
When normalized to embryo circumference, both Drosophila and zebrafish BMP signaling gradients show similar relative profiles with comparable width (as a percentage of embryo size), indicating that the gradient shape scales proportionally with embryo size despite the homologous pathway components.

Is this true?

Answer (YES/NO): NO